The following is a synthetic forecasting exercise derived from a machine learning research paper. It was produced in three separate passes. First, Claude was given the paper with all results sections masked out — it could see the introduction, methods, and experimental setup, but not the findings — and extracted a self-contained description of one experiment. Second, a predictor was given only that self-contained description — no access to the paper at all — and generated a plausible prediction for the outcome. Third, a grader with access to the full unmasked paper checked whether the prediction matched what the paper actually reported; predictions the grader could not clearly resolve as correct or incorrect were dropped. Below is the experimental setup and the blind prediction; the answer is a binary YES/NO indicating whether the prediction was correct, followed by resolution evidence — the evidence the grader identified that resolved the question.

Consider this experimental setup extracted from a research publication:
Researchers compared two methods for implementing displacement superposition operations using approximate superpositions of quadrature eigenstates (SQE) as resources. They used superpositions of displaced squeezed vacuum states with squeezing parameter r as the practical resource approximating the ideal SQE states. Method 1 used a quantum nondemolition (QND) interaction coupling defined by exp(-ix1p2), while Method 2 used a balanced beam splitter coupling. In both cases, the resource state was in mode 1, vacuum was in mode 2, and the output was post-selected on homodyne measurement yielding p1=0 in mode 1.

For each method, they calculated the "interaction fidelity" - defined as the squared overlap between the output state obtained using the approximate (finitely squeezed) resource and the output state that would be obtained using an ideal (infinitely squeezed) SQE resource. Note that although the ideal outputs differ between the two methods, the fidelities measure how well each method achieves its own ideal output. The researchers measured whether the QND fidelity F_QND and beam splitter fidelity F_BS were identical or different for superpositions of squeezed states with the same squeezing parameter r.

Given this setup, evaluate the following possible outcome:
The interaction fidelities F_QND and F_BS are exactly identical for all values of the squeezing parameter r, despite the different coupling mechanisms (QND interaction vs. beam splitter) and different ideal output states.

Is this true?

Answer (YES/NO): YES